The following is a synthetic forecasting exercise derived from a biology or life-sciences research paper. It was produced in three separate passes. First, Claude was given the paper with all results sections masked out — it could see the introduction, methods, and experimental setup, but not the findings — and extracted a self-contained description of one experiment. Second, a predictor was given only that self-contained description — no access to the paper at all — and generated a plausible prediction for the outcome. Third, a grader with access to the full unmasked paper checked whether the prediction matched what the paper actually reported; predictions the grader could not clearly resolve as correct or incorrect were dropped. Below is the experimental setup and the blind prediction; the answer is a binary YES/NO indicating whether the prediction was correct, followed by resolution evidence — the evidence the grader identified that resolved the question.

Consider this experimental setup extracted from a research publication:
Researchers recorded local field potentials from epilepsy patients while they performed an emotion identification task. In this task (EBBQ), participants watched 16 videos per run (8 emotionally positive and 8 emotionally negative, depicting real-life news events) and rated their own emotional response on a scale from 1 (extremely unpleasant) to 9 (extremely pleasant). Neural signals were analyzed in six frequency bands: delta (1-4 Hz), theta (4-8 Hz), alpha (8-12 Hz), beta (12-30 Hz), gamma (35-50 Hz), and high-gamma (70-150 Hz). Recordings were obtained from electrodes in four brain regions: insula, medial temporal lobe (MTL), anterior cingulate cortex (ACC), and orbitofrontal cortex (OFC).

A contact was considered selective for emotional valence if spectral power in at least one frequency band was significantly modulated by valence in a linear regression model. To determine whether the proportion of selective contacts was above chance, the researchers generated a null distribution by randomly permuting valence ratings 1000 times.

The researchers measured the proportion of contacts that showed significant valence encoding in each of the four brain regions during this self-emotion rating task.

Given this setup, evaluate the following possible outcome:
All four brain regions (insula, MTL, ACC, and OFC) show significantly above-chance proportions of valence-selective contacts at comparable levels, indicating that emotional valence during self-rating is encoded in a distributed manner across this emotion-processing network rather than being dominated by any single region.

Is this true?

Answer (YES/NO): YES